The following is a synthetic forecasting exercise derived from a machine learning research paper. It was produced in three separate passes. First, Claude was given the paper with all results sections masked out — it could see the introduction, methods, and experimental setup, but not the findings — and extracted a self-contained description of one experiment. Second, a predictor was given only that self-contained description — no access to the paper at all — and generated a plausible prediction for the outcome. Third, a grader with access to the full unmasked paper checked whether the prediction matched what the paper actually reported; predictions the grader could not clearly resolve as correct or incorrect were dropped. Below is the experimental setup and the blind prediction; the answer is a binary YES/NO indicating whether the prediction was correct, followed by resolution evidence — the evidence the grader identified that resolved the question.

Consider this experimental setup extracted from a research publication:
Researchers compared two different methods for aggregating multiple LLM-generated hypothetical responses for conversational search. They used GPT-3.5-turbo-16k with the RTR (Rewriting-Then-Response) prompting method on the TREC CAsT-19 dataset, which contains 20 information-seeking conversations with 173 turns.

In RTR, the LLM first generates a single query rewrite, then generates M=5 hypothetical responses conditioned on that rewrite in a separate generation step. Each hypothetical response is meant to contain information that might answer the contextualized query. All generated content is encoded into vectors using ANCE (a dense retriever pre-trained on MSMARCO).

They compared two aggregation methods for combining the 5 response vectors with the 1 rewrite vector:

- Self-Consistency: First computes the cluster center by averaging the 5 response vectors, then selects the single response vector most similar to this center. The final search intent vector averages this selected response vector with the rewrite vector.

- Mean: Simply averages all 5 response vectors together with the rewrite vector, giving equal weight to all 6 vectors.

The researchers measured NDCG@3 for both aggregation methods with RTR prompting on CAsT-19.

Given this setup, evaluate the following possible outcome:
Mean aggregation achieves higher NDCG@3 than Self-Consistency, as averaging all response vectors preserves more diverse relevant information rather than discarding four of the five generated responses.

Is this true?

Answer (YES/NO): NO